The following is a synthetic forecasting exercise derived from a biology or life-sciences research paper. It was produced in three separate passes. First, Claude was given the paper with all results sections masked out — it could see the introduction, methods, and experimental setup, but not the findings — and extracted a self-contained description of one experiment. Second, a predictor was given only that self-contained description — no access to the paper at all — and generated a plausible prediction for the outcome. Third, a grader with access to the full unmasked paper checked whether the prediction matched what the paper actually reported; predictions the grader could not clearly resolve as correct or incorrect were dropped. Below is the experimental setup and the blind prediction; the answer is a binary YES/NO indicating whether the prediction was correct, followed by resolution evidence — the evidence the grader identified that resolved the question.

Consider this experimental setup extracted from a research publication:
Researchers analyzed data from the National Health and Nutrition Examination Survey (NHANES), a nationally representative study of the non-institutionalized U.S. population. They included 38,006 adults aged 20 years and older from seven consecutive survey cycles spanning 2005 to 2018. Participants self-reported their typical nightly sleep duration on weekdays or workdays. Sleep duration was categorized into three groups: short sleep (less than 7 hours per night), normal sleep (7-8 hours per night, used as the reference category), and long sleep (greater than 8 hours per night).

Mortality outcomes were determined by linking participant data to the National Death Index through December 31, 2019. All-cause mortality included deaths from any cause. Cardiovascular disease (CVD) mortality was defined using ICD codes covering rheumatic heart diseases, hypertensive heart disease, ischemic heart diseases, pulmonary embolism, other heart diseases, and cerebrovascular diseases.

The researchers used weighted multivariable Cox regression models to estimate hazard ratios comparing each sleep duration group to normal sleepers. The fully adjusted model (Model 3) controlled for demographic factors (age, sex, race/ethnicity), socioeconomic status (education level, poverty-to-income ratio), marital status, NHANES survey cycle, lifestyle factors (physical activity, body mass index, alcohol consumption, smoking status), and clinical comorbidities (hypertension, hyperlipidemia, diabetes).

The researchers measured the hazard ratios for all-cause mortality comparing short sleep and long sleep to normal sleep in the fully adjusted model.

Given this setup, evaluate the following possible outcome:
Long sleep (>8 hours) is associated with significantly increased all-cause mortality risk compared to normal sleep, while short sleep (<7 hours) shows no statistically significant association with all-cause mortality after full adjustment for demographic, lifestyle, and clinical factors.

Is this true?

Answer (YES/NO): NO